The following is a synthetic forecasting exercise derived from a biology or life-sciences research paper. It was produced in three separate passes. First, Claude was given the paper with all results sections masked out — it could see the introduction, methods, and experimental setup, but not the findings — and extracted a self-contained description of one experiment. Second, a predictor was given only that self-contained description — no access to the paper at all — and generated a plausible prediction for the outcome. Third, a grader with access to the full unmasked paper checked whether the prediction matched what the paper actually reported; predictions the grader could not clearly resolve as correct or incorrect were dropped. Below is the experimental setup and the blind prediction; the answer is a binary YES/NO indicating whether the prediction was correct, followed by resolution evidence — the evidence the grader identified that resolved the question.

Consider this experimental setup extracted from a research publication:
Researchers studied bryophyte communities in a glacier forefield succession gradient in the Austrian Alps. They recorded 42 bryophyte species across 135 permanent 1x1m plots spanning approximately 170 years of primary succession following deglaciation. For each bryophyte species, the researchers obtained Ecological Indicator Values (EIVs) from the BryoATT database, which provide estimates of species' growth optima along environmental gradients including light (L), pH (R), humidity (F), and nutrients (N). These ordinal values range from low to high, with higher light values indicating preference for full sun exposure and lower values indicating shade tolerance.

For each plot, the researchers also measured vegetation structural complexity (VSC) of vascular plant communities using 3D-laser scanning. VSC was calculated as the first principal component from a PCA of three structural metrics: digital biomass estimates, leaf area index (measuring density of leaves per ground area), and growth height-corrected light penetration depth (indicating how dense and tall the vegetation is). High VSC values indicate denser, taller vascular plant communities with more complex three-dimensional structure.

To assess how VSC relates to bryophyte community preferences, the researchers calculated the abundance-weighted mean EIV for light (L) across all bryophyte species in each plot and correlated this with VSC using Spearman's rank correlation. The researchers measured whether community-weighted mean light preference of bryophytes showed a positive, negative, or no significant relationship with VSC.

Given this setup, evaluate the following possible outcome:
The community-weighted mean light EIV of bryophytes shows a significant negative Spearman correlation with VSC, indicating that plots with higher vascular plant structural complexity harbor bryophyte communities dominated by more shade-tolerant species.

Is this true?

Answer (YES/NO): YES